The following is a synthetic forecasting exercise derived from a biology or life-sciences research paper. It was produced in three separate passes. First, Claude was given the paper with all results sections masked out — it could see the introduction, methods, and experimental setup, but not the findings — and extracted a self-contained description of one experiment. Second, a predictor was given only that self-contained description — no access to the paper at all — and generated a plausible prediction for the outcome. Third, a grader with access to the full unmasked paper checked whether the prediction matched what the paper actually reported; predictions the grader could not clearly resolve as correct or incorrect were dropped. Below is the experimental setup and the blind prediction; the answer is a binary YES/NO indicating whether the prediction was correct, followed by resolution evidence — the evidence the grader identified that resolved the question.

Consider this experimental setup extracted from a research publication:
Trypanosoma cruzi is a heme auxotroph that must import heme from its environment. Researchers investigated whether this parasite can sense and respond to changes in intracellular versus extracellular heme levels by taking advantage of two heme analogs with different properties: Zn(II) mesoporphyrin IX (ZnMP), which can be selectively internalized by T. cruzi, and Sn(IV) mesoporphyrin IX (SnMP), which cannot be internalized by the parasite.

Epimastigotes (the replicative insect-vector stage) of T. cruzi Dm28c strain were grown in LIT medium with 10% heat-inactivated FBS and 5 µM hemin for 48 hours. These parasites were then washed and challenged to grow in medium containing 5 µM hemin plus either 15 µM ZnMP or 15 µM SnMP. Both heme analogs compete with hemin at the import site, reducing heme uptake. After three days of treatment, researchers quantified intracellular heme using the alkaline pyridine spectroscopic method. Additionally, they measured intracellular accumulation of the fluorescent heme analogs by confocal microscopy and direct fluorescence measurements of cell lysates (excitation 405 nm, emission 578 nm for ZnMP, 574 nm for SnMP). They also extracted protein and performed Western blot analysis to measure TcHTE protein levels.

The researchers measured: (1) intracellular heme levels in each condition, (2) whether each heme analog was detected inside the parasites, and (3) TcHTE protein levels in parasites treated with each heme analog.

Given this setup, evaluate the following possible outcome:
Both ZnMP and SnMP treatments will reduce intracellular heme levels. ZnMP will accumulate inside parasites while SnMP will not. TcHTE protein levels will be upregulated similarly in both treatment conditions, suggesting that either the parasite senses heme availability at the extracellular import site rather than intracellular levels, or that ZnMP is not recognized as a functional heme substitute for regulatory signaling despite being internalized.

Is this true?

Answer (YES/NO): NO